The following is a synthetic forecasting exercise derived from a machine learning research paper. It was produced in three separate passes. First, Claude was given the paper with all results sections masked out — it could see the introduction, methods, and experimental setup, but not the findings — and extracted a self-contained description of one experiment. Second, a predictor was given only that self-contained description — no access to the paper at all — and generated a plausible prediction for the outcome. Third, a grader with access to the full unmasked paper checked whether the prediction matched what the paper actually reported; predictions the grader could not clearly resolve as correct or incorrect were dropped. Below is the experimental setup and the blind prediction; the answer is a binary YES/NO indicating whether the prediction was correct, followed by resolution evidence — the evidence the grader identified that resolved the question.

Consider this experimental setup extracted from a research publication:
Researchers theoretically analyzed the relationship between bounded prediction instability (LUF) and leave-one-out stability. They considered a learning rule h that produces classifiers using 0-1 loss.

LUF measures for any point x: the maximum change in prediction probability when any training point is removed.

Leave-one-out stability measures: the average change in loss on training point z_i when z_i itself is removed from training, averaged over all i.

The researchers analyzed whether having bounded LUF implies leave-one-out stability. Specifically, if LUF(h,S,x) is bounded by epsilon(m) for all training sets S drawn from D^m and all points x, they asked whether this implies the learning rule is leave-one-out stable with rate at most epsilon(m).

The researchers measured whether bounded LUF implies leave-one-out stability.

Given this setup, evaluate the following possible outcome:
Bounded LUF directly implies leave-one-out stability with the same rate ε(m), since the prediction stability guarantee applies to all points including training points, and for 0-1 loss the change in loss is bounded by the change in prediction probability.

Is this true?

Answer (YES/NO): YES